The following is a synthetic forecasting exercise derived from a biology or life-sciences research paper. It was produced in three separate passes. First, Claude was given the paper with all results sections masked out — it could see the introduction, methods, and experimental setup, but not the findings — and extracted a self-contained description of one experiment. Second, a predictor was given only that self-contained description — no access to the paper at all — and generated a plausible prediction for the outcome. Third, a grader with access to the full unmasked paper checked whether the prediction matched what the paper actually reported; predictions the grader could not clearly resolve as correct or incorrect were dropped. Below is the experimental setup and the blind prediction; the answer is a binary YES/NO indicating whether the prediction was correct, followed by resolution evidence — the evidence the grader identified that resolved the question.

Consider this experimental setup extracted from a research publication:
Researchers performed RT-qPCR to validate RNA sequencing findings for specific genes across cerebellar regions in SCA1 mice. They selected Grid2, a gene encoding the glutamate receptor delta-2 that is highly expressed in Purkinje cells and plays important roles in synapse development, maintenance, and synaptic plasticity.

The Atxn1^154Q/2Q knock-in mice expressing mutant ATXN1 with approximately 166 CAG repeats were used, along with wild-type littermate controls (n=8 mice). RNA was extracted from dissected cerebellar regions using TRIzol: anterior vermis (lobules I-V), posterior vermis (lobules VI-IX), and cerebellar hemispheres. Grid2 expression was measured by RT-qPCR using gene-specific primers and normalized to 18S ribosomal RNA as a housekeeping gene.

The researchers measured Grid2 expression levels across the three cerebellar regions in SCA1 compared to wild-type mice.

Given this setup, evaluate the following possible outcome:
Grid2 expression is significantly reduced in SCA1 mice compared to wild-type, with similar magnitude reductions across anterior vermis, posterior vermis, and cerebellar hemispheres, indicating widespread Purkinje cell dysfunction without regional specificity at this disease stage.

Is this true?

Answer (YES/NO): NO